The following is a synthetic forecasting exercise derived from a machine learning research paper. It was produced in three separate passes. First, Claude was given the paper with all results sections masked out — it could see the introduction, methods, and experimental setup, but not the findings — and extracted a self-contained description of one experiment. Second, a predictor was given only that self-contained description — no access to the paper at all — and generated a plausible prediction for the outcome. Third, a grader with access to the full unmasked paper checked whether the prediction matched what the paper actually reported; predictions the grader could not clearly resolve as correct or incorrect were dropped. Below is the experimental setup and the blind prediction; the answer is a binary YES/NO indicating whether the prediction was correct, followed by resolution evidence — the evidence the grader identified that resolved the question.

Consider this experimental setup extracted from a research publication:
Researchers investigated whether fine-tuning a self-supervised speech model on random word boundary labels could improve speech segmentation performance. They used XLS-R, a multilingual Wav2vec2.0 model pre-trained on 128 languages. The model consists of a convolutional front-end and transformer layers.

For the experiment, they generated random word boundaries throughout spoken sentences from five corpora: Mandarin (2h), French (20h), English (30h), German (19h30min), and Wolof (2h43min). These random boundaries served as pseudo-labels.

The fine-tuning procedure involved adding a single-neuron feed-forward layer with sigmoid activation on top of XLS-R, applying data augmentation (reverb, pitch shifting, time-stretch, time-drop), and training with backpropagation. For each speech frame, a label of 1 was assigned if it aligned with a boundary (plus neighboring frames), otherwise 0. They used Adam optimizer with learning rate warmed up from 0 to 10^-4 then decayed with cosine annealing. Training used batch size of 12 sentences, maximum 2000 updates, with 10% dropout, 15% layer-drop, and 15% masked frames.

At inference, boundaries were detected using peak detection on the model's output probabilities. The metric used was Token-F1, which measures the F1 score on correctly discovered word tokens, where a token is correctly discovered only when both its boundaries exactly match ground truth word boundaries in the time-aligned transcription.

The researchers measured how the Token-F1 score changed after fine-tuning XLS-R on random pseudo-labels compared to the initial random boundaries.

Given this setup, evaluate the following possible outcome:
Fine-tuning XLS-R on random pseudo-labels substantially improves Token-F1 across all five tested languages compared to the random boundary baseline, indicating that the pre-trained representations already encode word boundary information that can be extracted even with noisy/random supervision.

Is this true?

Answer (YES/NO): NO